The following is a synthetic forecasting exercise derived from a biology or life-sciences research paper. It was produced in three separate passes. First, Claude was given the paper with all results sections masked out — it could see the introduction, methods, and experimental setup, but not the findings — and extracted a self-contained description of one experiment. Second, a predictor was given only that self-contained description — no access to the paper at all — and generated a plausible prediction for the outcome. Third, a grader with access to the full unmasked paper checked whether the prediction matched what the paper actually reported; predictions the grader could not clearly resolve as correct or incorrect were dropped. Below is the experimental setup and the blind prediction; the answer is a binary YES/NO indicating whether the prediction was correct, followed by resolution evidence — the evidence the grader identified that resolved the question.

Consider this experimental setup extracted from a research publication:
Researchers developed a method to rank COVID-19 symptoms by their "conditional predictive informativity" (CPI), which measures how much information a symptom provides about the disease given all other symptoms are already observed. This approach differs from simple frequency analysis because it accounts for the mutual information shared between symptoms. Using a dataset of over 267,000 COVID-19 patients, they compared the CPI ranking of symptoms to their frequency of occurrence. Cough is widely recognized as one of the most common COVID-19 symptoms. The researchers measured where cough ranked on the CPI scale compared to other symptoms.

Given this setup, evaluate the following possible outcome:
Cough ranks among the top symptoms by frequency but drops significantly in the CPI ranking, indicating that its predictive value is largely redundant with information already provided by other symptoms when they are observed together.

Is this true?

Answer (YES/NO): YES